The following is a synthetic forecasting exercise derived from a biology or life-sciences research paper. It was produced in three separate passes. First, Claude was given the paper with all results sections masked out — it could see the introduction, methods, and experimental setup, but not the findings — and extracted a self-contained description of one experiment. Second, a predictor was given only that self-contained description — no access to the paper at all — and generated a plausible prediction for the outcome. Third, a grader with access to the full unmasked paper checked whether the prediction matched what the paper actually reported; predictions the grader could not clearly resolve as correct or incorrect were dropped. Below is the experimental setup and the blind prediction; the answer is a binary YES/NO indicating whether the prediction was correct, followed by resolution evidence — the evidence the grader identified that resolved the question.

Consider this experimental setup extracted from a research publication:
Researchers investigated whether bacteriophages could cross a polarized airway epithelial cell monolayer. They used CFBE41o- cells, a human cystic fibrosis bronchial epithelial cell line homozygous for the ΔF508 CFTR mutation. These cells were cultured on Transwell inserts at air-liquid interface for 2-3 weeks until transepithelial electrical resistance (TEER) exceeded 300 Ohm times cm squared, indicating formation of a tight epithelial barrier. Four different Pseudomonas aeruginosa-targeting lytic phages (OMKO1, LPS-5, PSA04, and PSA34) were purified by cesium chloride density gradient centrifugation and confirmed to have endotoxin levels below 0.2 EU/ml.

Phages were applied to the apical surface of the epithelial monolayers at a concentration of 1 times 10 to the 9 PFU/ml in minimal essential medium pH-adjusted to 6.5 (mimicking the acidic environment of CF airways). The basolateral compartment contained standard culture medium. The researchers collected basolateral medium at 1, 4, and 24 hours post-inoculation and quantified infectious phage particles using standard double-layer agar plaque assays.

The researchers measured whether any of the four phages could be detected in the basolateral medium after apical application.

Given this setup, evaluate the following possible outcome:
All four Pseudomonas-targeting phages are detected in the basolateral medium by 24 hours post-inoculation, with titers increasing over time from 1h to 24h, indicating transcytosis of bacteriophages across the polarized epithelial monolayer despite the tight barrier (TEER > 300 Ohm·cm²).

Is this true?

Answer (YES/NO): NO